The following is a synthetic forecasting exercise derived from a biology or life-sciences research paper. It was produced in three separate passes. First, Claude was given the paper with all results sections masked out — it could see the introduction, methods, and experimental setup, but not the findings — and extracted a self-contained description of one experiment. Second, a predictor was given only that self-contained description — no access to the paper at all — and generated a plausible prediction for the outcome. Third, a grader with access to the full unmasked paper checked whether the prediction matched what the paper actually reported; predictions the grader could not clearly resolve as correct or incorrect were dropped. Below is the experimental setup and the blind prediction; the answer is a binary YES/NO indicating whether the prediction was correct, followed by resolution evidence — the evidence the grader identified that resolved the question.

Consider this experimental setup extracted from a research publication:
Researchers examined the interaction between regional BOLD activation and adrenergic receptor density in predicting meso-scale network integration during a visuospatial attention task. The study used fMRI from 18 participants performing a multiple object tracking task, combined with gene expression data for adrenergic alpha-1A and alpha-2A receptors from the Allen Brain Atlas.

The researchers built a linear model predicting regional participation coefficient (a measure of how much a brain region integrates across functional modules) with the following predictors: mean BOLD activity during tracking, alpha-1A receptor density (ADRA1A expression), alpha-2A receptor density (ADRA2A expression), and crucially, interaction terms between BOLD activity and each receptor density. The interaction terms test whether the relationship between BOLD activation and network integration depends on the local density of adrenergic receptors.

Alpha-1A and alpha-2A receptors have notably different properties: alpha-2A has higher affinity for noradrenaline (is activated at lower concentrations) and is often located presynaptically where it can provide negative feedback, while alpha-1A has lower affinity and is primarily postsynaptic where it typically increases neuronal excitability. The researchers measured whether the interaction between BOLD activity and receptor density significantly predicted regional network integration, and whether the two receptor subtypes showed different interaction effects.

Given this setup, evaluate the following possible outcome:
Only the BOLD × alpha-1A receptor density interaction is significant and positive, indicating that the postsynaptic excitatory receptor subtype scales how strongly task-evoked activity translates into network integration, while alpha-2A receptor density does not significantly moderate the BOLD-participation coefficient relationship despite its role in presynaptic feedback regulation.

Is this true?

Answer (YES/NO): NO